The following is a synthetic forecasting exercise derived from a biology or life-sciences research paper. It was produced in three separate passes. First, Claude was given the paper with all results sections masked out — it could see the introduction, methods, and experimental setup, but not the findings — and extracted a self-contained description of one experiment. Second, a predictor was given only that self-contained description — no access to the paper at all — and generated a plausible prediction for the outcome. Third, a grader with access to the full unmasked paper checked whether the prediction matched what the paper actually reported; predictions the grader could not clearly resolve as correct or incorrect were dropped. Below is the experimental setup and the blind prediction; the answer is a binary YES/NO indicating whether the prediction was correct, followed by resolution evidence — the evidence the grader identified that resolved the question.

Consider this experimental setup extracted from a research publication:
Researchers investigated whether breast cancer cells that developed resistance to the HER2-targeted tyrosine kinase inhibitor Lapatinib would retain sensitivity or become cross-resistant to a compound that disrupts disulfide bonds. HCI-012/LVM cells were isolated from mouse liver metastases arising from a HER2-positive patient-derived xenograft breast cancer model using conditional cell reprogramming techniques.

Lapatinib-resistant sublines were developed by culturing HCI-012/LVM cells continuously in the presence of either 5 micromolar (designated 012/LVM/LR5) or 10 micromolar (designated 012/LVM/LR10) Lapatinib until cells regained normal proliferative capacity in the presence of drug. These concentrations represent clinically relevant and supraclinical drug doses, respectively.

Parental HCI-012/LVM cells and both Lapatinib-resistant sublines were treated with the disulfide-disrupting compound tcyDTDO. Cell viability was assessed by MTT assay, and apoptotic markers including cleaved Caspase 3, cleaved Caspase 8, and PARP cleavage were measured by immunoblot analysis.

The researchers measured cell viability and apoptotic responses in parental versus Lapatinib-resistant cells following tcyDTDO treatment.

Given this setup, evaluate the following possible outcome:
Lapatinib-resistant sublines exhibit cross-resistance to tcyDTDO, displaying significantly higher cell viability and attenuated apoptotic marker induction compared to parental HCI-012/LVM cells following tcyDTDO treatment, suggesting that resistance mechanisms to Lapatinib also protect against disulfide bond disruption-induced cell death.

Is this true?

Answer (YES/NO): NO